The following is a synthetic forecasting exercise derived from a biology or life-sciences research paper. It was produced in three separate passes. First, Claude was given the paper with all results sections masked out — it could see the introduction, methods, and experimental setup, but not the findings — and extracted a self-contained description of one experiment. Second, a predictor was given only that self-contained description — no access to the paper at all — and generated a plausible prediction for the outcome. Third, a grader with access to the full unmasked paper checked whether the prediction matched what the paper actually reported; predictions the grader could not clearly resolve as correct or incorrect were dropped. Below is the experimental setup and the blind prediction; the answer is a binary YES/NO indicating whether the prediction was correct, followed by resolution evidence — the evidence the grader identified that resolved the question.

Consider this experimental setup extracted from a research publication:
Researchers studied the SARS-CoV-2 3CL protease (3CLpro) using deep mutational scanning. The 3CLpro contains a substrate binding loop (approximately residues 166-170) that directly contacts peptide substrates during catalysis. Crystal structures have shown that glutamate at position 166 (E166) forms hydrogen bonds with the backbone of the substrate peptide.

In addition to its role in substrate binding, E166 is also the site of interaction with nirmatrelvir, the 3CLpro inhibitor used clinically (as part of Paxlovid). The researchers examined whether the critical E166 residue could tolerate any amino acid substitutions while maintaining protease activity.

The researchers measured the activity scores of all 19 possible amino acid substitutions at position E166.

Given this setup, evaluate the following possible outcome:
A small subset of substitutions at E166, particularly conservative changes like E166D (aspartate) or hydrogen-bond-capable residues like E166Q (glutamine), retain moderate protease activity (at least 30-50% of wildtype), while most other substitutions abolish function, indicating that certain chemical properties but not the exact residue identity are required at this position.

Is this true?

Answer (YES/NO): NO